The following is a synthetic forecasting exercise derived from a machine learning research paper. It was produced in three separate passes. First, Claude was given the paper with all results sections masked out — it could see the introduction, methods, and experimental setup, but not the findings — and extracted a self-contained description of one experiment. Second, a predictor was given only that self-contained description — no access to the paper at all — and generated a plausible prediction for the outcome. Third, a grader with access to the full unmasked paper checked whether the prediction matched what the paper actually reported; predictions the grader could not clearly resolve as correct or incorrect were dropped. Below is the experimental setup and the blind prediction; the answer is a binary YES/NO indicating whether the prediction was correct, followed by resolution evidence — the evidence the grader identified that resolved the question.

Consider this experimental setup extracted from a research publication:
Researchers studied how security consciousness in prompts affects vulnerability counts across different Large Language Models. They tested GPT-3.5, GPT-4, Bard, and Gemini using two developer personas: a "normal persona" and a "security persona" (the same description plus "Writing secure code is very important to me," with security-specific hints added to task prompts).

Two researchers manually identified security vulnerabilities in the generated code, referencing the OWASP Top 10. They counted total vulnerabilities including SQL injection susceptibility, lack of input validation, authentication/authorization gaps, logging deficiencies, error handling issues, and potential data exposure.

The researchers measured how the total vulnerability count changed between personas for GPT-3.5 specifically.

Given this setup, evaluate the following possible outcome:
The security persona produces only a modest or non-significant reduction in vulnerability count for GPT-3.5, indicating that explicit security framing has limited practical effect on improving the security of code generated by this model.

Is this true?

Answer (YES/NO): NO